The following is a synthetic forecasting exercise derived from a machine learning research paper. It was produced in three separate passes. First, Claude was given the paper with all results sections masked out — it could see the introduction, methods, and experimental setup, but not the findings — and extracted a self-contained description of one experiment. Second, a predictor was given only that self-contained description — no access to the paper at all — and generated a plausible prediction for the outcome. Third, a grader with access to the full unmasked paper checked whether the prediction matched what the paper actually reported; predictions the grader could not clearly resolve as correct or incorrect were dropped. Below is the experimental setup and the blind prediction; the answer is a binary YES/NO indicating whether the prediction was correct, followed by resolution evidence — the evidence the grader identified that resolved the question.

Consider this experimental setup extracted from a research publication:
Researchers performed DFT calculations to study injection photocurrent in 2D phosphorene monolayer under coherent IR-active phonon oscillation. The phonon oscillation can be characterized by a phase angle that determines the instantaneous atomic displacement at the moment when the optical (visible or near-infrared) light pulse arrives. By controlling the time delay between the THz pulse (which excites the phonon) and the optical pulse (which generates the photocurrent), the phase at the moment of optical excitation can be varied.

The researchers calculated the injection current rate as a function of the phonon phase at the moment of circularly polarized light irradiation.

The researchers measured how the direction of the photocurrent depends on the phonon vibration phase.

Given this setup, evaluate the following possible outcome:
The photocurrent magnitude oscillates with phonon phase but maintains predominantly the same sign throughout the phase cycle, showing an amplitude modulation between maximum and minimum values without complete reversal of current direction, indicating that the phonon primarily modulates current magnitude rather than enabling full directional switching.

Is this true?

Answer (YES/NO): NO